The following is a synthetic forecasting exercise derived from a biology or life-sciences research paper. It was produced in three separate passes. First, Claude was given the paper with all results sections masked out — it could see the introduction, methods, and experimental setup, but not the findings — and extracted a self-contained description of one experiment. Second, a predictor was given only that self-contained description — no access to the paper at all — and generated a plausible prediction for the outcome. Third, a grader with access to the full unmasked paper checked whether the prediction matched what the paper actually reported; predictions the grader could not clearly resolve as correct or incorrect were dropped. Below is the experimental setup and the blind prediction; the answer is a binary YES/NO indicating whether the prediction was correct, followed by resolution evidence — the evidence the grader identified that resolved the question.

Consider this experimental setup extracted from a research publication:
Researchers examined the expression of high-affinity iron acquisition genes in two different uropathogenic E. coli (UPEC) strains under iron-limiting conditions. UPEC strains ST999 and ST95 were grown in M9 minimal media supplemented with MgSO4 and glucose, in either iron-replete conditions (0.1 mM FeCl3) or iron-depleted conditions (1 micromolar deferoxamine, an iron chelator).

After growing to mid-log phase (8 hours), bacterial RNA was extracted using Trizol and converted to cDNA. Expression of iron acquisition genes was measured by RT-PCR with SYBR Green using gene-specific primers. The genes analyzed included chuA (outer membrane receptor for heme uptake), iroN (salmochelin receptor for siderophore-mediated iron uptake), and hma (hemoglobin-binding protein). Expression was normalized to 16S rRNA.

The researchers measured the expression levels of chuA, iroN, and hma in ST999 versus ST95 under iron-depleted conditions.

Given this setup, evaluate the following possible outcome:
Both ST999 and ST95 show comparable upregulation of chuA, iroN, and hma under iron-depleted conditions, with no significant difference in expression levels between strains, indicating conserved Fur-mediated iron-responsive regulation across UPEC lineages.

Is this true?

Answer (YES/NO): NO